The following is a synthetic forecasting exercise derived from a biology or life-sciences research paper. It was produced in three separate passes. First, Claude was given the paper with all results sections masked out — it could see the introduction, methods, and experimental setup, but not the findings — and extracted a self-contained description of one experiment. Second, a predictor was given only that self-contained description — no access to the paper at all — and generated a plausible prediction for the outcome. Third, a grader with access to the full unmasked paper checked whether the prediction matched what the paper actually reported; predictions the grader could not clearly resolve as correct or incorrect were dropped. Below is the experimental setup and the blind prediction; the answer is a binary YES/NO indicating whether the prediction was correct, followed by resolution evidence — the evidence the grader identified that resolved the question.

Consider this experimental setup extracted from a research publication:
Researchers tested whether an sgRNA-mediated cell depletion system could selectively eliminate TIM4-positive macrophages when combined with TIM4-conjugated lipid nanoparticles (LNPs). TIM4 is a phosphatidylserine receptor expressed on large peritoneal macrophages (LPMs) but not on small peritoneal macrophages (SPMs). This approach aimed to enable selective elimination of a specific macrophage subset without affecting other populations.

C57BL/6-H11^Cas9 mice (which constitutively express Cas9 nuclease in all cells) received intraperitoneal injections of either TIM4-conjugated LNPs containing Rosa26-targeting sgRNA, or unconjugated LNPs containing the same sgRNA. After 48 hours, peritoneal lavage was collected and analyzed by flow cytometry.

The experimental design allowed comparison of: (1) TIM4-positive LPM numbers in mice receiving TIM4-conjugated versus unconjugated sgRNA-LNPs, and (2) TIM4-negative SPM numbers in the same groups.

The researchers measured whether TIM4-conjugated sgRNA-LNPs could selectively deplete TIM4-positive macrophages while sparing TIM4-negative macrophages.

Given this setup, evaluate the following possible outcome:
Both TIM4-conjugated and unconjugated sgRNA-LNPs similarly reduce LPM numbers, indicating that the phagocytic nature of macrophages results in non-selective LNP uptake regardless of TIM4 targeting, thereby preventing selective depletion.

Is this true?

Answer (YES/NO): NO